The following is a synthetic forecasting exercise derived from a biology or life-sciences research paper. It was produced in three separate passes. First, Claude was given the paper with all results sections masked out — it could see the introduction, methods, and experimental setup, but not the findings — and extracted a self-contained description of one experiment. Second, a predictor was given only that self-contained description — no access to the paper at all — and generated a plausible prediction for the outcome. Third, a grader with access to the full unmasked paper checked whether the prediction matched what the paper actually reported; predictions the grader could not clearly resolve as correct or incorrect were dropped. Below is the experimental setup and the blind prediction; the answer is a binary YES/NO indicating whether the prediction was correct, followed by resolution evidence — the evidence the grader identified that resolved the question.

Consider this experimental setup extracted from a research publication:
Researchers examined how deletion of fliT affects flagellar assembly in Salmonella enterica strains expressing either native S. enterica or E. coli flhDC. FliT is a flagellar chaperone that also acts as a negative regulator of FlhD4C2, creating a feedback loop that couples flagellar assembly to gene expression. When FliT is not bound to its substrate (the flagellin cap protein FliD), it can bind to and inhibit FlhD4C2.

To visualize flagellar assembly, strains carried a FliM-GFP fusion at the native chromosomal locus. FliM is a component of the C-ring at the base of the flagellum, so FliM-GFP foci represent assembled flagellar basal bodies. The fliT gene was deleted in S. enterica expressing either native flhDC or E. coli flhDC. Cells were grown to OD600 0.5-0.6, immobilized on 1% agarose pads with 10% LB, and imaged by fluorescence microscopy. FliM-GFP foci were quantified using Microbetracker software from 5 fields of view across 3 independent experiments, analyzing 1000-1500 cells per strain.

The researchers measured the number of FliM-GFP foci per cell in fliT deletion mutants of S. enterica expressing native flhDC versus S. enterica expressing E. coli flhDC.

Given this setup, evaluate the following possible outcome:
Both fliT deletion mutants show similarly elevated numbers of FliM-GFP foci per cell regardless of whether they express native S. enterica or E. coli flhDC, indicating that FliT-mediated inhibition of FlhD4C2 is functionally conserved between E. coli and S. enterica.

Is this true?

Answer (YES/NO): NO